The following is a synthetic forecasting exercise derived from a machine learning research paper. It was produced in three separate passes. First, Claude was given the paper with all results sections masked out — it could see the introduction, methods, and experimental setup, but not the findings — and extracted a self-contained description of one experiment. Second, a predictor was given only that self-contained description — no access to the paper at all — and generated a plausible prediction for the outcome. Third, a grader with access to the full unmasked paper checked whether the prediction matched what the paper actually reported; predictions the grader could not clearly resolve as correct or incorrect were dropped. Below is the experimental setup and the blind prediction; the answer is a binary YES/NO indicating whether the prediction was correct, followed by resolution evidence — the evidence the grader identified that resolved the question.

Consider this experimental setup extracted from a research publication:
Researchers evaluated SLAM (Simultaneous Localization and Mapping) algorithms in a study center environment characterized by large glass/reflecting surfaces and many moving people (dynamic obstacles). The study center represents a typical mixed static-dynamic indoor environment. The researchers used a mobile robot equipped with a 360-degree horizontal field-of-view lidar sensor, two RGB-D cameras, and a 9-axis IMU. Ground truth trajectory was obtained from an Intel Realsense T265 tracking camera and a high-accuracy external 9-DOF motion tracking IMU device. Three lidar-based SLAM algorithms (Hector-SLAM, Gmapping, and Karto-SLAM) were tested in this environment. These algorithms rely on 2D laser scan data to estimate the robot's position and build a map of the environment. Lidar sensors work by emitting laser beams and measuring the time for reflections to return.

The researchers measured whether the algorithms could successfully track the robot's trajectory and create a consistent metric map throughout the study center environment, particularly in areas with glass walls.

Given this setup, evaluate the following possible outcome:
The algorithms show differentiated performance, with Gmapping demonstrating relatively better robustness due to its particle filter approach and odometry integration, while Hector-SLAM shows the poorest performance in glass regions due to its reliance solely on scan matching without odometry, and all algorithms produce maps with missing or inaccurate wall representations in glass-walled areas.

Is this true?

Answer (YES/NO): NO